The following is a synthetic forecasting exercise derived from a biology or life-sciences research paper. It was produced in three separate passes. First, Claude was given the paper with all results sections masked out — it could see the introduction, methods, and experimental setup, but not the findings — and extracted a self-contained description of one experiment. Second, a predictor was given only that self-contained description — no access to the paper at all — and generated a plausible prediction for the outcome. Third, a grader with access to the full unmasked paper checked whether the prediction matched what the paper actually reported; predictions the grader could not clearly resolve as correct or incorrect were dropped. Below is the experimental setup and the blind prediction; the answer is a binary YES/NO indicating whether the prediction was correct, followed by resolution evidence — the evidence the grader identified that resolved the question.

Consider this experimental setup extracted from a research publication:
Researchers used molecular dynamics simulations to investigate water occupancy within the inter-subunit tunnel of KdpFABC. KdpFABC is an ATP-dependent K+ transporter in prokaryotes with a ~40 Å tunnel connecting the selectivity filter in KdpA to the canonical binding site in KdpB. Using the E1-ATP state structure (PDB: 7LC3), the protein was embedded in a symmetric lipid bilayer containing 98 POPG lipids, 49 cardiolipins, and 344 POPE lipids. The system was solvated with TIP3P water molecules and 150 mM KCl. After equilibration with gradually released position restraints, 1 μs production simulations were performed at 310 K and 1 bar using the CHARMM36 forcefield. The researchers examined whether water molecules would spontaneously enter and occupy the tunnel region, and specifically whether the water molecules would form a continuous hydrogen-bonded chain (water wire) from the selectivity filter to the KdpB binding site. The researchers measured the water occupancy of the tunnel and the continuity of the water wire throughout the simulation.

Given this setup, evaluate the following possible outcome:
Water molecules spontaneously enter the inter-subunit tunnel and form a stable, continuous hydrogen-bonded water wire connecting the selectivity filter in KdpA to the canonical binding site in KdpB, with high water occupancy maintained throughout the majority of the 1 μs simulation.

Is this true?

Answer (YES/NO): NO